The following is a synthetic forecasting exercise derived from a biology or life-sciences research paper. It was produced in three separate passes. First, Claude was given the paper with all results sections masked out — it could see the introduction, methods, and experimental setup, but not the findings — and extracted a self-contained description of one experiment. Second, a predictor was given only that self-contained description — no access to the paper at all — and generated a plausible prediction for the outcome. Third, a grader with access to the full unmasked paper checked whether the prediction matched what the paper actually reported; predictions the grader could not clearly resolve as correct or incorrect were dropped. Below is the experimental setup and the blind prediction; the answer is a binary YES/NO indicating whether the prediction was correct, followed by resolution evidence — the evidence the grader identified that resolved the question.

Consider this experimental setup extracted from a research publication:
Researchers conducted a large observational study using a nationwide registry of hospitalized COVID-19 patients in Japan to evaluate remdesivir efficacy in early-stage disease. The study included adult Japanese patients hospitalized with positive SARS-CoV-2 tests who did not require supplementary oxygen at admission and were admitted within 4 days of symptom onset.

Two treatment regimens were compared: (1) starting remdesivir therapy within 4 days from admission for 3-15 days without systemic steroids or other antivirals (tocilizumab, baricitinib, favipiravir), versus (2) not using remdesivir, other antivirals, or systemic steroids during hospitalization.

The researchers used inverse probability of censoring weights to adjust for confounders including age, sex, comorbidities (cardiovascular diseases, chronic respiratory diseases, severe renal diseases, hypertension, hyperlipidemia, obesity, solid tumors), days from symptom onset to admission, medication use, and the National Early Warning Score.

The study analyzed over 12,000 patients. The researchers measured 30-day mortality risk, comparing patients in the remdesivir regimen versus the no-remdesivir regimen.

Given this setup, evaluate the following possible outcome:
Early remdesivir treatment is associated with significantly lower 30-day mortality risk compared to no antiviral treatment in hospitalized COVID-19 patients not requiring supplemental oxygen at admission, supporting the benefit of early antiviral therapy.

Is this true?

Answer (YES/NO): NO